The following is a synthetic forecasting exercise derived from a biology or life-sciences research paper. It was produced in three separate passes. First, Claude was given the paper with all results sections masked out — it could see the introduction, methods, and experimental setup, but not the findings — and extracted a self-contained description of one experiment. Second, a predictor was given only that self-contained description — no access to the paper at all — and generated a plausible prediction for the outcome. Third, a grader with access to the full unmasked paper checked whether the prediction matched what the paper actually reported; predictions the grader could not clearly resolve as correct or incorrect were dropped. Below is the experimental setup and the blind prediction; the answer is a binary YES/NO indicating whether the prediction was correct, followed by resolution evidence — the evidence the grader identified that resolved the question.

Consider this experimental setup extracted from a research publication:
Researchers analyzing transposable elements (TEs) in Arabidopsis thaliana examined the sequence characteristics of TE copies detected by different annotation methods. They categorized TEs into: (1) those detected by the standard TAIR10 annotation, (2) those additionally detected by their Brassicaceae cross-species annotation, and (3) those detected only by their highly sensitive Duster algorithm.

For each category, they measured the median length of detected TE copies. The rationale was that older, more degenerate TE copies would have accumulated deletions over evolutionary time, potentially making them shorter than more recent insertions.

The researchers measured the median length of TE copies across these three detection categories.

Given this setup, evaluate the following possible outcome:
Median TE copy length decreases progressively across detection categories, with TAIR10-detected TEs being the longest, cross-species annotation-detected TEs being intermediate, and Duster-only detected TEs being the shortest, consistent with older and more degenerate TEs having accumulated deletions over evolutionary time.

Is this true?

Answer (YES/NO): YES